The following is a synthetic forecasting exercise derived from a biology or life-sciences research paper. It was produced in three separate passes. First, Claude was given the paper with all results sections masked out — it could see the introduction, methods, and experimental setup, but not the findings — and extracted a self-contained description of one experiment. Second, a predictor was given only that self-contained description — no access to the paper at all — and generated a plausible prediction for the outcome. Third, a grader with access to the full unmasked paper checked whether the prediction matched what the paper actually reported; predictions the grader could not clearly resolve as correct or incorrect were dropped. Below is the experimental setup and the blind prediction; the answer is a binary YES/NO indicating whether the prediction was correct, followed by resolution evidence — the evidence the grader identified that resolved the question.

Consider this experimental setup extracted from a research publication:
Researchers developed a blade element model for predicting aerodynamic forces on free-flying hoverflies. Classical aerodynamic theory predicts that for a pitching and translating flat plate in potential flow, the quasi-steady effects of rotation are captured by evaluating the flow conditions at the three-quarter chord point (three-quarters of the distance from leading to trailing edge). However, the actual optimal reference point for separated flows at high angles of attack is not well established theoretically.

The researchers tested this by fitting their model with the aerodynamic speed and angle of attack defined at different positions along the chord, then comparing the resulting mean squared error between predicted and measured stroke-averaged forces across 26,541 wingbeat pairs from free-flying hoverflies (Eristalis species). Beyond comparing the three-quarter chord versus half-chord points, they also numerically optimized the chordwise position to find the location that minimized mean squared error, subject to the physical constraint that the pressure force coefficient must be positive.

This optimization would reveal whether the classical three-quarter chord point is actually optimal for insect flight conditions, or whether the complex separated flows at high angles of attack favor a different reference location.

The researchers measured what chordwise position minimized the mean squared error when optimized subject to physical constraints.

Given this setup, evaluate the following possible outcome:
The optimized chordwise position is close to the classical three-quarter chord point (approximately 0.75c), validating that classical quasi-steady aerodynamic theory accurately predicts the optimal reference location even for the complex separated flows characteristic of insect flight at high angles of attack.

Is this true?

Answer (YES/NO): NO